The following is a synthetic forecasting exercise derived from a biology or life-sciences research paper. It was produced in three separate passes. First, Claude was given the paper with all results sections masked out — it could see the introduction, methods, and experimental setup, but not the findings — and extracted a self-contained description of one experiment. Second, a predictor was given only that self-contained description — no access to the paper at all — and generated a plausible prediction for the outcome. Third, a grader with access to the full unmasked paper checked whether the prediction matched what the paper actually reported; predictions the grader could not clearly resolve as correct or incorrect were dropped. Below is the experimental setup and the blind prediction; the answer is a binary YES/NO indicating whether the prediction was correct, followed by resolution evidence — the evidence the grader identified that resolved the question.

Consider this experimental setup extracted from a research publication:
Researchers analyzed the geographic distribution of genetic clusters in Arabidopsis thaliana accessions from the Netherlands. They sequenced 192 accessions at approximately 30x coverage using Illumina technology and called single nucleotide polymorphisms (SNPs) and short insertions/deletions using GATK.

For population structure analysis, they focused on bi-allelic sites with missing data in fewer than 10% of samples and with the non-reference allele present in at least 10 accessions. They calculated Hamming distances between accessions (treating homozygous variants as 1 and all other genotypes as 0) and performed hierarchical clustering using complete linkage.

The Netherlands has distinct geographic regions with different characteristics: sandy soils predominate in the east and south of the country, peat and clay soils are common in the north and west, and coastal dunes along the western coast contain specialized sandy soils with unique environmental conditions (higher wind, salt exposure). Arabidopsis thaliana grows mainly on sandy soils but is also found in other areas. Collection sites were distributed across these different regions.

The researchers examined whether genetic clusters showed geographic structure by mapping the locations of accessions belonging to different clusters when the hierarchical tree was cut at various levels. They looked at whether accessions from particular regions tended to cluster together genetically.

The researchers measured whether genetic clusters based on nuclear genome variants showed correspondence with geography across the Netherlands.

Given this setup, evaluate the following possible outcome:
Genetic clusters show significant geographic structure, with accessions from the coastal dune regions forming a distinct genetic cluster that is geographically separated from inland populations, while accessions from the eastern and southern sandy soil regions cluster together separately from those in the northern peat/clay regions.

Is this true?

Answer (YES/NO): NO